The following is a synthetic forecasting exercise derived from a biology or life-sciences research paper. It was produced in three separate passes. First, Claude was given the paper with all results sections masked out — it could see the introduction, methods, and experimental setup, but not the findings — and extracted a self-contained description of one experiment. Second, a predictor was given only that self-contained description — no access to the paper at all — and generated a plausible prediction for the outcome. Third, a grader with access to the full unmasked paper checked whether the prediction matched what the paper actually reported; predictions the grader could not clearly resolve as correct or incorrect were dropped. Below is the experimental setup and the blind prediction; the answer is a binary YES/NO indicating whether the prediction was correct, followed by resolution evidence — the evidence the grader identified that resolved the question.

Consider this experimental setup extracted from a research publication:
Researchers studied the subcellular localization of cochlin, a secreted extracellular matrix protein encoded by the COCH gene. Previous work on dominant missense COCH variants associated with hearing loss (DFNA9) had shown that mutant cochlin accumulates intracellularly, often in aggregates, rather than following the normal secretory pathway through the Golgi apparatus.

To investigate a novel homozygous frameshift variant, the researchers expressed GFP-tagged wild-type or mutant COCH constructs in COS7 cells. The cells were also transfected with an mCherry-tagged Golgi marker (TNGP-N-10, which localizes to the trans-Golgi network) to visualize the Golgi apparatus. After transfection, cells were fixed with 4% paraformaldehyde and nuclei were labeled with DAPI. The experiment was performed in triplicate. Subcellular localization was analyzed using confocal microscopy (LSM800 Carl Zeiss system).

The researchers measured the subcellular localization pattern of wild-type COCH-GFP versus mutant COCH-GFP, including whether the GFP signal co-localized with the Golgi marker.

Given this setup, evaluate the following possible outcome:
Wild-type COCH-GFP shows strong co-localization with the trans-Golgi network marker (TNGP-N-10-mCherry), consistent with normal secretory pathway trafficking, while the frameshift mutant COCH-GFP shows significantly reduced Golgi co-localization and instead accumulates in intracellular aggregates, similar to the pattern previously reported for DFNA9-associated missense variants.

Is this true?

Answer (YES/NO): NO